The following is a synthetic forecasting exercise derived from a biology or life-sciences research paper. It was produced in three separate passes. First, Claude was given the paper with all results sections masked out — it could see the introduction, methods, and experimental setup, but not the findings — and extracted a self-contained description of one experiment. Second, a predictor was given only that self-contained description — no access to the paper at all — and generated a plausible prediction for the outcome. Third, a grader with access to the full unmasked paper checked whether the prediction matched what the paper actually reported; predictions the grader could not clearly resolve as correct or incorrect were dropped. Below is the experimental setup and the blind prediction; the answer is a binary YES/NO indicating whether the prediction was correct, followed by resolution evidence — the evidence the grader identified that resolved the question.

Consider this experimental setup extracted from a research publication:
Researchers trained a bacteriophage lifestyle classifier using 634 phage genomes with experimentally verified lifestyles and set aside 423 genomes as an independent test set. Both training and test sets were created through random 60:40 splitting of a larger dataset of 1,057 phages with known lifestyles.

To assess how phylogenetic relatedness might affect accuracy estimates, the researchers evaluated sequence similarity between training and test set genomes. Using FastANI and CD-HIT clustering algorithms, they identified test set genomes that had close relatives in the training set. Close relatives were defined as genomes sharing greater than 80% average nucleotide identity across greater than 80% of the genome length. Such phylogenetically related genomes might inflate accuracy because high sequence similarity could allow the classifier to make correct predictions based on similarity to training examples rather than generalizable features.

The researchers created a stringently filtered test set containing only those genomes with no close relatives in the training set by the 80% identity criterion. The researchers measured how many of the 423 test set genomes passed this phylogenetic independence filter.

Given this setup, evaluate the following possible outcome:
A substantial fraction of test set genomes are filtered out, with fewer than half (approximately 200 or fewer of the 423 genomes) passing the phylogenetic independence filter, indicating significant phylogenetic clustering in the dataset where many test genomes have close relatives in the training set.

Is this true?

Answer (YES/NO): YES